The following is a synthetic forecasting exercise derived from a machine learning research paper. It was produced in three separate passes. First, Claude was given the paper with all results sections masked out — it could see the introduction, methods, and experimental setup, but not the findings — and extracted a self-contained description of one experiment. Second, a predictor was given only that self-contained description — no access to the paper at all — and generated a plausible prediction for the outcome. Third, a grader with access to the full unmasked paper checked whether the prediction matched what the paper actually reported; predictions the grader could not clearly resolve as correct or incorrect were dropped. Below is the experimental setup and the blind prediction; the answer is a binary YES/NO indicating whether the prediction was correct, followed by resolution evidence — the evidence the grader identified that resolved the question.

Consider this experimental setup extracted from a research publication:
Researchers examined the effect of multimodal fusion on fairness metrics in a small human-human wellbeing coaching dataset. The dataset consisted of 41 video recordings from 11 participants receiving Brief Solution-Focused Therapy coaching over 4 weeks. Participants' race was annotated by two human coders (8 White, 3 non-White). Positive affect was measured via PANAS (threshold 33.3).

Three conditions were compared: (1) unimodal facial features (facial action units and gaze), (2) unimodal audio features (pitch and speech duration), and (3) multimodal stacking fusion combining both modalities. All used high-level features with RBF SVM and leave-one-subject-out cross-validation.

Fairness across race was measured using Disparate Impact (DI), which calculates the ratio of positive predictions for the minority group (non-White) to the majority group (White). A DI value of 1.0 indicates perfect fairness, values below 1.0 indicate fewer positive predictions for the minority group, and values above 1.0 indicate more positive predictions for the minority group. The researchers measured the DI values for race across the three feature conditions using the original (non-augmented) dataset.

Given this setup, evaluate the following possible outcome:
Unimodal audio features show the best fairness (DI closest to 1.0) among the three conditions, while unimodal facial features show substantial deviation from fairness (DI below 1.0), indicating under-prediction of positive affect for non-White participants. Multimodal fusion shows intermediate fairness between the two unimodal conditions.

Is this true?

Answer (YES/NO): YES